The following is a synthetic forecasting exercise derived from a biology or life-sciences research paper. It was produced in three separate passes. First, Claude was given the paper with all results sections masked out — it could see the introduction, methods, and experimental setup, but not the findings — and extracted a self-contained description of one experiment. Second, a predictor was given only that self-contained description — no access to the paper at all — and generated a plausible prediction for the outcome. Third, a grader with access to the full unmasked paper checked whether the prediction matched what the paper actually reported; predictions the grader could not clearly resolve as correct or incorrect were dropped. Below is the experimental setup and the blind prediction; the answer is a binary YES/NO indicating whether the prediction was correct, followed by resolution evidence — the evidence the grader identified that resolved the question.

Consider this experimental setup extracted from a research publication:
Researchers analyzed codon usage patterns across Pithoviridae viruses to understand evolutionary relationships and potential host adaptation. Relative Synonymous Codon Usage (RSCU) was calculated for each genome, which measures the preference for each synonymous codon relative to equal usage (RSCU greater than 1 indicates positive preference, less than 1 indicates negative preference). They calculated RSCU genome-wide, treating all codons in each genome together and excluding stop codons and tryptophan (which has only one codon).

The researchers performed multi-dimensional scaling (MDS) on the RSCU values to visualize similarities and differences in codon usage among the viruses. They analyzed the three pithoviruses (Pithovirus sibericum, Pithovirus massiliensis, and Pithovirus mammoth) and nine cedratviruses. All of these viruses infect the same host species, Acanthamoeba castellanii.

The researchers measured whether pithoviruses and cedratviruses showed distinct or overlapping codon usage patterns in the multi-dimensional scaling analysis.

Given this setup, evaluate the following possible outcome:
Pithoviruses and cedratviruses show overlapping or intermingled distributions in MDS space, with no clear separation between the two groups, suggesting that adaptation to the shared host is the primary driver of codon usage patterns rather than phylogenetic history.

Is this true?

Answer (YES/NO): NO